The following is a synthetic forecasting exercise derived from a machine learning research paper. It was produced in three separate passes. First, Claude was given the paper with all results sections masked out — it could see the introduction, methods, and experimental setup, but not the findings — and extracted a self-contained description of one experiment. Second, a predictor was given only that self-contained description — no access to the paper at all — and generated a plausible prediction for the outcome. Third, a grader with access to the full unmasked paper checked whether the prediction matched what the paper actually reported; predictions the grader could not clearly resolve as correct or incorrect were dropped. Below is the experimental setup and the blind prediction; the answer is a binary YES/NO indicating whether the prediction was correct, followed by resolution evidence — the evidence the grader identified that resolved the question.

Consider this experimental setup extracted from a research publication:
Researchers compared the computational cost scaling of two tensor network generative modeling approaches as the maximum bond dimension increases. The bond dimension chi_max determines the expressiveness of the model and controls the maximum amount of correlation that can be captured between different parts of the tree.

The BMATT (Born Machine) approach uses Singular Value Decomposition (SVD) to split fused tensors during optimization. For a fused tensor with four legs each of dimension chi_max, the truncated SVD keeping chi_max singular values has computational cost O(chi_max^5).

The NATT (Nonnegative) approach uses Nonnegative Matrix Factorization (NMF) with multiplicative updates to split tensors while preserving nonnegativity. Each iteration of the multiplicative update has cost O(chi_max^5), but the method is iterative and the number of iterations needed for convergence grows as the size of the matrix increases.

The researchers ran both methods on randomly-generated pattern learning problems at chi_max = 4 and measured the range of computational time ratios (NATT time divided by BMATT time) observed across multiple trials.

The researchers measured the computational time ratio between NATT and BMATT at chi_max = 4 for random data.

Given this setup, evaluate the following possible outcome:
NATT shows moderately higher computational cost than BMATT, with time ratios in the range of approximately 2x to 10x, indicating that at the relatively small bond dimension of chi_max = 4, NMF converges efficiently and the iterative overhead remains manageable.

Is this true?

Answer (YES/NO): YES